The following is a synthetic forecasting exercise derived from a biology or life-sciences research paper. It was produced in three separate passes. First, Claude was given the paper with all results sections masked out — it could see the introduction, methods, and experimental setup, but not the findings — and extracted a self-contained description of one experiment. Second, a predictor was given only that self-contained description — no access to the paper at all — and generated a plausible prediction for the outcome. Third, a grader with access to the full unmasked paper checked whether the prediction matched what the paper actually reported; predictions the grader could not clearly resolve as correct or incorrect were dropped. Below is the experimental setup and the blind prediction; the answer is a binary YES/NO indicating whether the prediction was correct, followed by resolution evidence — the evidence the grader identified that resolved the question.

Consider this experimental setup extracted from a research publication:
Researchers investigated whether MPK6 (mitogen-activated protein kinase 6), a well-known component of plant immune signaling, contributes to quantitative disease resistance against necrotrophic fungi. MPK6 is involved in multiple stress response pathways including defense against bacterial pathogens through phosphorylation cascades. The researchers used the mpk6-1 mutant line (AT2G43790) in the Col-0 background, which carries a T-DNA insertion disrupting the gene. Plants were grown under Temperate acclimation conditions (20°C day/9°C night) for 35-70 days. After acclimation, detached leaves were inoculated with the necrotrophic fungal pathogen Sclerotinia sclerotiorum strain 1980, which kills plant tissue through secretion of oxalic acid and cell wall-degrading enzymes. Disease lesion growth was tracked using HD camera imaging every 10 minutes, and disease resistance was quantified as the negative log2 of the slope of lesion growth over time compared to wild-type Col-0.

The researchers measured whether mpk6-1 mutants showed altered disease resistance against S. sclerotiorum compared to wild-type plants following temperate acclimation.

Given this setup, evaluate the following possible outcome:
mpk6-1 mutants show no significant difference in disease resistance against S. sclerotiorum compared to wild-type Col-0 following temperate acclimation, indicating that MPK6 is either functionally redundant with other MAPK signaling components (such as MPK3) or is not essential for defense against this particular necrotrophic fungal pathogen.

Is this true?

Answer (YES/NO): YES